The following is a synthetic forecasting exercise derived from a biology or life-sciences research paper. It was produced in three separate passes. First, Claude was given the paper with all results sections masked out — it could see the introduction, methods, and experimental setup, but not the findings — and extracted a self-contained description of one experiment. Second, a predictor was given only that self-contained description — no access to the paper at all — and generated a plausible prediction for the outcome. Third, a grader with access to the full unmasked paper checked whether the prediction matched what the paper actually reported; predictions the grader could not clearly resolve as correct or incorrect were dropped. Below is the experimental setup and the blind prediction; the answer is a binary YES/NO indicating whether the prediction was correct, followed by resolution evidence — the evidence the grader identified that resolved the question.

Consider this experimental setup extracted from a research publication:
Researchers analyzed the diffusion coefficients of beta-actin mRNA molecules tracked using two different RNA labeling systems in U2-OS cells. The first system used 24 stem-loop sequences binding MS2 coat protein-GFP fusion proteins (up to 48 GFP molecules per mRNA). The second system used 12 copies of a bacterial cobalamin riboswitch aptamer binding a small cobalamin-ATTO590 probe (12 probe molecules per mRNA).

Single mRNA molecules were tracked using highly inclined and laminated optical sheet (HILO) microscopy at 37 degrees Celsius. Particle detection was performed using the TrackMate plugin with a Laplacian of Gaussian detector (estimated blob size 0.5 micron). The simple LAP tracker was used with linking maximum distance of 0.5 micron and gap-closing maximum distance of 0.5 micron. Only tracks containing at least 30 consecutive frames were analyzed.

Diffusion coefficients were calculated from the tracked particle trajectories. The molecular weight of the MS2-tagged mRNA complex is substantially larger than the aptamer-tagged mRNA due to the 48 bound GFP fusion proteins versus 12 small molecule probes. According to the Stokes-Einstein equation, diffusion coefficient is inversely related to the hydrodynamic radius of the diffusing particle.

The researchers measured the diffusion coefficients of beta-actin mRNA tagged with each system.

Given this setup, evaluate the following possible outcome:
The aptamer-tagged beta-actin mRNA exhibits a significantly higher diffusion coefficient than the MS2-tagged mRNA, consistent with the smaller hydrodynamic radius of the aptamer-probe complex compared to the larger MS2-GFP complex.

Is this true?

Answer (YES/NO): NO